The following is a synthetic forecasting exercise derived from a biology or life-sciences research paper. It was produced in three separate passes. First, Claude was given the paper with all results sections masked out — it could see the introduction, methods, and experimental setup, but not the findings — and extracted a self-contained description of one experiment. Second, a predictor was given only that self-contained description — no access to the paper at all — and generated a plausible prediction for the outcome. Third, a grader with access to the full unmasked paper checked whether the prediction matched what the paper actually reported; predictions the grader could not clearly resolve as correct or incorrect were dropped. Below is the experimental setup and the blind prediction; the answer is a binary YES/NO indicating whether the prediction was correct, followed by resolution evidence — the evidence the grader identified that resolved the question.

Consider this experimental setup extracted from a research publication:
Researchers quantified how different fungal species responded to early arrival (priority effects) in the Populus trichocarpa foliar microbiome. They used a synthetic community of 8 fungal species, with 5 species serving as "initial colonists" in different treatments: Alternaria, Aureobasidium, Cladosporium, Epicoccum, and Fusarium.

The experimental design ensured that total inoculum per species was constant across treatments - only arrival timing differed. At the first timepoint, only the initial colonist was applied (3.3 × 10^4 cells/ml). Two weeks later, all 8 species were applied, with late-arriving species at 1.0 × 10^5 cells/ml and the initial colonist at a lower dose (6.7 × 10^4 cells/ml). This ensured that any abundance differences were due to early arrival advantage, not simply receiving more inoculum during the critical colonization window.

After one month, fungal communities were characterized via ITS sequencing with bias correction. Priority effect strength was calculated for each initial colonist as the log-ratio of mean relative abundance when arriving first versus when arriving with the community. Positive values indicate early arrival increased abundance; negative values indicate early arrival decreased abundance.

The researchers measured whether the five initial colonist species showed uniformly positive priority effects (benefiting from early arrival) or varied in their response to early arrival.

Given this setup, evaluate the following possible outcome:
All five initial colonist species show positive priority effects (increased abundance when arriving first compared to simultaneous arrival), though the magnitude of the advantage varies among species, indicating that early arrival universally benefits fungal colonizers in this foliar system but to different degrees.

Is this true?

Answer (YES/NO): NO